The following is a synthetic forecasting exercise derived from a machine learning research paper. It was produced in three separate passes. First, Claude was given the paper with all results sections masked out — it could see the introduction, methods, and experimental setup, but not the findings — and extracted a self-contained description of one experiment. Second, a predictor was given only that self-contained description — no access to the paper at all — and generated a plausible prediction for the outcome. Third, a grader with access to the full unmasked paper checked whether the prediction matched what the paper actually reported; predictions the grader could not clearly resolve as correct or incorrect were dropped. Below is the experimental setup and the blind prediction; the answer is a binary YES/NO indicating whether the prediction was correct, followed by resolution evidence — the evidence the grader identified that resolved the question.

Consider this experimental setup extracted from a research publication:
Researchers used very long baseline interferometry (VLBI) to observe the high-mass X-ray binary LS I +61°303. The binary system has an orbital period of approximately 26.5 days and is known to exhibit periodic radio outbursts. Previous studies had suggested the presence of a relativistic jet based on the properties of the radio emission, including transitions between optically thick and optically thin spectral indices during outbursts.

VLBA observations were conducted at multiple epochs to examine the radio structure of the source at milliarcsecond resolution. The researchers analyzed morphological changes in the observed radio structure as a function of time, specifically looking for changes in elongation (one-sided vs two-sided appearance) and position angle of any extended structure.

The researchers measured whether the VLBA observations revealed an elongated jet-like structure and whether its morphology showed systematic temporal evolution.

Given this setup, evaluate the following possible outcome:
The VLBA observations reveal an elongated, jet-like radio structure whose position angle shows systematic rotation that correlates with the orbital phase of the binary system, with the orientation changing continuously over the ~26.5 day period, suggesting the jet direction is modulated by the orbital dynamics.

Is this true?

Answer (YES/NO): NO